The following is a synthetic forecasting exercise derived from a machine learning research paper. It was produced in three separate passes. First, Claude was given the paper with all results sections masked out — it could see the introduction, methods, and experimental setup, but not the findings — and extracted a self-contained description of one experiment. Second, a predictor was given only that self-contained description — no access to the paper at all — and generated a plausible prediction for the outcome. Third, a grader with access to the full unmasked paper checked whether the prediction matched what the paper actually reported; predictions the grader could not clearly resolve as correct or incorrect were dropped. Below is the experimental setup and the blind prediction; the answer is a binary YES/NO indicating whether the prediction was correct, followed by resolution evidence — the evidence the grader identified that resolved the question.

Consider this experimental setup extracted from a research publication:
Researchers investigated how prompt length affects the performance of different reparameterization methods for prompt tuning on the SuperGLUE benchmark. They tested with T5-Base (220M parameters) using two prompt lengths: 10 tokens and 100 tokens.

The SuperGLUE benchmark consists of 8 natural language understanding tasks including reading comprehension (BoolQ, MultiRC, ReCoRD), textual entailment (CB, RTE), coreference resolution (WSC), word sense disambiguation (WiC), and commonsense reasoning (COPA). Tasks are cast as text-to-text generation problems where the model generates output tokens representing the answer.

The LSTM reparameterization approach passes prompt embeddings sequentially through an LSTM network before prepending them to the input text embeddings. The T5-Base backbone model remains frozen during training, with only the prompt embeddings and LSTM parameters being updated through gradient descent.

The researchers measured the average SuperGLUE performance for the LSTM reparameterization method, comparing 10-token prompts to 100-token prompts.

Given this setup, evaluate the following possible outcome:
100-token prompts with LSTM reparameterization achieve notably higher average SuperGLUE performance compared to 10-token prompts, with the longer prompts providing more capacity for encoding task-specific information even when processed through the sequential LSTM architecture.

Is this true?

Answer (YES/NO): YES